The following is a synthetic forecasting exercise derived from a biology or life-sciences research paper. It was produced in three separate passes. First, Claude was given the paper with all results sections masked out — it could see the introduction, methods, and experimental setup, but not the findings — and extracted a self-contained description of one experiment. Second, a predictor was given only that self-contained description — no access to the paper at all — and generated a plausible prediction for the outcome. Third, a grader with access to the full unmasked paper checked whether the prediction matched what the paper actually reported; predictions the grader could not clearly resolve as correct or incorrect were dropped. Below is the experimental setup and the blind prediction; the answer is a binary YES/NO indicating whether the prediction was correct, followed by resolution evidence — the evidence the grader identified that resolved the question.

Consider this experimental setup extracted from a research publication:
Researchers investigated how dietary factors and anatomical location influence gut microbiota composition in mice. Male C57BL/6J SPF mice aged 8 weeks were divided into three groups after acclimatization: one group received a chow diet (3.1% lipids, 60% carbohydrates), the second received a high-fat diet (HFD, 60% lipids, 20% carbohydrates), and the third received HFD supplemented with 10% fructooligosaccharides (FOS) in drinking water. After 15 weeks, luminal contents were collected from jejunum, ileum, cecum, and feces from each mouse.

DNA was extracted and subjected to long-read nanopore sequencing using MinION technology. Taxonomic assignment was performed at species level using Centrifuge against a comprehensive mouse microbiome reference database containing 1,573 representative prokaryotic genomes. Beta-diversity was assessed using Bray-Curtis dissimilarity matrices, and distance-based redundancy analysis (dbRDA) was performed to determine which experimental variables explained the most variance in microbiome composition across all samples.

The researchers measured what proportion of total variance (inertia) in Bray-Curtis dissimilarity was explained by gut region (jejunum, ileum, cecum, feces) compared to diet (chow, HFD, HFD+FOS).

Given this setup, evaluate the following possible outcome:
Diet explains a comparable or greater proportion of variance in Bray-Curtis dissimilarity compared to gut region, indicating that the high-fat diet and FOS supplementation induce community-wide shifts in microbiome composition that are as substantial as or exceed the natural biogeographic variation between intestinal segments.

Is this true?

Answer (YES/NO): YES